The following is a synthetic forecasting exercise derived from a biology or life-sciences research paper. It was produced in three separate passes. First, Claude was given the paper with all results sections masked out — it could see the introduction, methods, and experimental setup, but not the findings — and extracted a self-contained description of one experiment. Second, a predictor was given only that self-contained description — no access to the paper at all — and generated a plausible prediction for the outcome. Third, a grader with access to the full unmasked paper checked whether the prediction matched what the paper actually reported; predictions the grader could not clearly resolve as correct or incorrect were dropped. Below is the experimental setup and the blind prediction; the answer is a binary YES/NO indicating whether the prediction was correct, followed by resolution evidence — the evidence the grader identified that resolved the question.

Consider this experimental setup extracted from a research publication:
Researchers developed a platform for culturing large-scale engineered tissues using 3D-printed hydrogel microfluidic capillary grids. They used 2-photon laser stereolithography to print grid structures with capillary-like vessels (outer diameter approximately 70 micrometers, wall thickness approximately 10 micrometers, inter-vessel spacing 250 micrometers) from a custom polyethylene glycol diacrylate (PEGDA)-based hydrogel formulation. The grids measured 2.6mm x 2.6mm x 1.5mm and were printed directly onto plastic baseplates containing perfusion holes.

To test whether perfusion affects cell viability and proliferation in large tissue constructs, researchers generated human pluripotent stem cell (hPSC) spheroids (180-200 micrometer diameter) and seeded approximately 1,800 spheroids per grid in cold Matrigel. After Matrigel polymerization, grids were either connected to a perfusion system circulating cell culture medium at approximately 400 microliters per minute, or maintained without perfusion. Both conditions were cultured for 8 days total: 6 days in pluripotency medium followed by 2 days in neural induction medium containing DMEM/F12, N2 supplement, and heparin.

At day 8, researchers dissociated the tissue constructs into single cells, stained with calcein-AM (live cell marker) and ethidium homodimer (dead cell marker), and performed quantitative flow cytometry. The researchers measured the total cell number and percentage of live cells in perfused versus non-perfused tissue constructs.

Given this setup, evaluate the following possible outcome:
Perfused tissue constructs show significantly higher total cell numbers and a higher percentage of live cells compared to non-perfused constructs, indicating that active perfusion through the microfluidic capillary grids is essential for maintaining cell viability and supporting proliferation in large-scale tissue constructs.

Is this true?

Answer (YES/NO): NO